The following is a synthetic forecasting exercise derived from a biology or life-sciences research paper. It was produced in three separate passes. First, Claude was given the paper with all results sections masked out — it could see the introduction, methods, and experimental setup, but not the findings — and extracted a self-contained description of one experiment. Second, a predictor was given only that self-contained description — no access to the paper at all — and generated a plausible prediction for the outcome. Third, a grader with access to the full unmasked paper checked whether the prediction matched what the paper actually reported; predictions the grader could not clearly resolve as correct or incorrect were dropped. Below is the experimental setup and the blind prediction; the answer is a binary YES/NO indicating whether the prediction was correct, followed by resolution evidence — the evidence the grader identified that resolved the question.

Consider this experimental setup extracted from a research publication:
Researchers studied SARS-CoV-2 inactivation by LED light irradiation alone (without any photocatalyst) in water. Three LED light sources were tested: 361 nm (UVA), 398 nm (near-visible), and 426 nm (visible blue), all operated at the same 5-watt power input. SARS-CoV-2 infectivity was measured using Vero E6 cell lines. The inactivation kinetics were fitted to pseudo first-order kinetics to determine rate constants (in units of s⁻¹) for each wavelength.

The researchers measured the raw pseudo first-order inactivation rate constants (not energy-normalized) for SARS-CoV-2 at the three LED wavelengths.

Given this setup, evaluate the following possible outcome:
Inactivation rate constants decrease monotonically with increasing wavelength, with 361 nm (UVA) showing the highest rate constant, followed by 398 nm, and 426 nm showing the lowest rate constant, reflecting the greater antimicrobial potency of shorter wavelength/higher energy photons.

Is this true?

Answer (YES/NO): NO